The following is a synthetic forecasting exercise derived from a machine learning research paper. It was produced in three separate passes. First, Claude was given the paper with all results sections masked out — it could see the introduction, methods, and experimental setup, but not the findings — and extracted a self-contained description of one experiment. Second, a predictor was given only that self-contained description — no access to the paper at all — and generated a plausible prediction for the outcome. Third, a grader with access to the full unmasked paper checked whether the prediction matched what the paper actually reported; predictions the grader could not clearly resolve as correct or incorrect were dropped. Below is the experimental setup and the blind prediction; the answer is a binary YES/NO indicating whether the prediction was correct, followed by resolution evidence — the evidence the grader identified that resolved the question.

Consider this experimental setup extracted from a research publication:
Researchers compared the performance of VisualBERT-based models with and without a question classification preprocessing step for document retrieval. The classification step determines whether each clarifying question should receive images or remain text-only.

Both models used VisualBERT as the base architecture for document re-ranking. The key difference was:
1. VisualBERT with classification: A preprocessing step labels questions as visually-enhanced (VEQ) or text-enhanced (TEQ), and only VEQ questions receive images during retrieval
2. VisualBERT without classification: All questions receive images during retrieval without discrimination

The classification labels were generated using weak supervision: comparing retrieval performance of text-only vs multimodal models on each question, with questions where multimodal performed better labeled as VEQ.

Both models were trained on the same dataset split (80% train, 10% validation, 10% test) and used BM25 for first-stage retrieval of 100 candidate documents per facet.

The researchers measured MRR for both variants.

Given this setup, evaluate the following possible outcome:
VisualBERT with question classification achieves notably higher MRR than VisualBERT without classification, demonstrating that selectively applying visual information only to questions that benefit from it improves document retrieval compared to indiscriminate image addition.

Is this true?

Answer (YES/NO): YES